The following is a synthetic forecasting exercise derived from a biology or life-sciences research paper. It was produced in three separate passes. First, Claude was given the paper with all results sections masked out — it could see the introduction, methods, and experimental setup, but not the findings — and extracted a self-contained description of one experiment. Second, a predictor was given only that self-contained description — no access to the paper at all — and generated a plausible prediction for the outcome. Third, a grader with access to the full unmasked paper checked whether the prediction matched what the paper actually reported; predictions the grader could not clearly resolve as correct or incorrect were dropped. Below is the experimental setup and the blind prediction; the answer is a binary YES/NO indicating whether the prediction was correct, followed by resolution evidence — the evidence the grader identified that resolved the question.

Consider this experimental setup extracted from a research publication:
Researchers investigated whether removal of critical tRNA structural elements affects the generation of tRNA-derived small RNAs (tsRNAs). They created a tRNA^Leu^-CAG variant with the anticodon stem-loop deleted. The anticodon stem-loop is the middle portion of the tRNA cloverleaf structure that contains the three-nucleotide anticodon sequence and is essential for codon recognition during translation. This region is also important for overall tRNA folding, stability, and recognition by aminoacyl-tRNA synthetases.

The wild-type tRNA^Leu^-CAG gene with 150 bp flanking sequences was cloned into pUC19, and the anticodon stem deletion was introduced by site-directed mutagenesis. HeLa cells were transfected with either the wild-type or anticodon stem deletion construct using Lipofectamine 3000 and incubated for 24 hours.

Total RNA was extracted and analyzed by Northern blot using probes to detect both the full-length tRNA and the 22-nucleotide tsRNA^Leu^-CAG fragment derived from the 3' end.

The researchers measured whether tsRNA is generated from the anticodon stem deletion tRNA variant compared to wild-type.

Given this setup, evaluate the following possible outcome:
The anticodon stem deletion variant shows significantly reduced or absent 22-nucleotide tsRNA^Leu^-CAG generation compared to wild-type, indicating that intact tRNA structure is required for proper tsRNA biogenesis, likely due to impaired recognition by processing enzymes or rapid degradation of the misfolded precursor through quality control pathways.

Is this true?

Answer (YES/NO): NO